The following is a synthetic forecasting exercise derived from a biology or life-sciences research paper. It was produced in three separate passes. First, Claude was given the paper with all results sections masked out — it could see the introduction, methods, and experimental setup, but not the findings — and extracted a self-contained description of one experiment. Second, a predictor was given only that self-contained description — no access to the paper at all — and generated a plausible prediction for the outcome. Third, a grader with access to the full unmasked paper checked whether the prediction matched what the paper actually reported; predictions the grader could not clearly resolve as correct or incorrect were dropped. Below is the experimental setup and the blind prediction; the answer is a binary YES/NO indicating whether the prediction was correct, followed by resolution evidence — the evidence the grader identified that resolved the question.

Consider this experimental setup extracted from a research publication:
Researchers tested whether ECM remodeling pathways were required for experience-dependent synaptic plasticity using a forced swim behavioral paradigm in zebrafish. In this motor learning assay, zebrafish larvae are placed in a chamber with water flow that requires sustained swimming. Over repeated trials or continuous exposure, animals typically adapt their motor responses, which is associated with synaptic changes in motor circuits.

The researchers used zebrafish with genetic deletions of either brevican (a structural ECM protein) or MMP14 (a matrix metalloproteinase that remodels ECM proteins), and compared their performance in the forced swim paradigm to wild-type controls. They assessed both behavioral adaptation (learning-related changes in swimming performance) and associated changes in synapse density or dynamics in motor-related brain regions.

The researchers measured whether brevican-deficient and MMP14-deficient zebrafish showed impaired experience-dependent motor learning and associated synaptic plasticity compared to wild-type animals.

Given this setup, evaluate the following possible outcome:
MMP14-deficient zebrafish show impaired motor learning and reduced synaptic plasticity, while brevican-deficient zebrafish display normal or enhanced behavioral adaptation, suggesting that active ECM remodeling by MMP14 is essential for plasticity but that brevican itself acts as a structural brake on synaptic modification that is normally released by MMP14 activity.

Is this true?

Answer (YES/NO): NO